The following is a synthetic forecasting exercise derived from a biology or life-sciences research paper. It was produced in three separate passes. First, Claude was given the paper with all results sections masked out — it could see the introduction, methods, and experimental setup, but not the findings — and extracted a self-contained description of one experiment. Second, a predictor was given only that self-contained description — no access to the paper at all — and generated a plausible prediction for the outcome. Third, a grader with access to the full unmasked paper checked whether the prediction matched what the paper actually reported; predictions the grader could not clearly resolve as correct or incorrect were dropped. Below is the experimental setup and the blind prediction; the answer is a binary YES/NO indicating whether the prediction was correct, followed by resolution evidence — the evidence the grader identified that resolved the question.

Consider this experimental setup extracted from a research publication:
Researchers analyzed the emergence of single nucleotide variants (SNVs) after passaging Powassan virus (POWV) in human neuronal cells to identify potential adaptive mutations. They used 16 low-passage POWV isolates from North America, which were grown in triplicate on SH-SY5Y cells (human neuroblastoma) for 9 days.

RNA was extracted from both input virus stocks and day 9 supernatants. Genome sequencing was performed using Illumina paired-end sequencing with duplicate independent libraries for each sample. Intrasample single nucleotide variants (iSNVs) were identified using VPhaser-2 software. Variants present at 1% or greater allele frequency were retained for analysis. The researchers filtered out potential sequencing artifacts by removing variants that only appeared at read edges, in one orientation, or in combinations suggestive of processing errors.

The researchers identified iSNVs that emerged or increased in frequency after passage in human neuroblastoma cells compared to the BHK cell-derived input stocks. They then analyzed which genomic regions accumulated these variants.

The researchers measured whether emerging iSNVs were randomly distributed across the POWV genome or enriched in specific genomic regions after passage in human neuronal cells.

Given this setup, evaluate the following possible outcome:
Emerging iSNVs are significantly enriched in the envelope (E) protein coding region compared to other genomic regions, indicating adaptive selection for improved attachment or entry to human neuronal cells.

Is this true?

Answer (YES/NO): YES